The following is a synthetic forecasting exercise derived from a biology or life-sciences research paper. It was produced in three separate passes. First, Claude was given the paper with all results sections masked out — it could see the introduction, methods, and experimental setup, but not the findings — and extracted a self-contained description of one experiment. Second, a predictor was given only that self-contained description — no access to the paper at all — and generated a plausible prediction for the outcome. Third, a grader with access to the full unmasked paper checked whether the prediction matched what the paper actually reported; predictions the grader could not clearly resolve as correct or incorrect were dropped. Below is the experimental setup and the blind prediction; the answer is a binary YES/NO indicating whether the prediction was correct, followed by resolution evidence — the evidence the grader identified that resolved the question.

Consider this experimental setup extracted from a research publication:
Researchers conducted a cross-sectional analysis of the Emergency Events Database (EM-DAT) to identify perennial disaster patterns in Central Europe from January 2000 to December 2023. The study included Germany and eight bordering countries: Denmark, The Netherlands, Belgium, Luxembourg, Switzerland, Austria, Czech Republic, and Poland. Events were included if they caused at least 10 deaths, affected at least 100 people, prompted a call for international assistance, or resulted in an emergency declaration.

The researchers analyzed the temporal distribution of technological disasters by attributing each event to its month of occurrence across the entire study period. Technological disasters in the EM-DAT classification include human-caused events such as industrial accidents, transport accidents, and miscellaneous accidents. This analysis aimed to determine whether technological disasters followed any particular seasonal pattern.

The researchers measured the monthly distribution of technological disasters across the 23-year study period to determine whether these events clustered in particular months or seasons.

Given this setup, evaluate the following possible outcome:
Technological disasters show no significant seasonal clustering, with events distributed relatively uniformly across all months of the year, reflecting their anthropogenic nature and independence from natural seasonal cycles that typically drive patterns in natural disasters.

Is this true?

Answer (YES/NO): YES